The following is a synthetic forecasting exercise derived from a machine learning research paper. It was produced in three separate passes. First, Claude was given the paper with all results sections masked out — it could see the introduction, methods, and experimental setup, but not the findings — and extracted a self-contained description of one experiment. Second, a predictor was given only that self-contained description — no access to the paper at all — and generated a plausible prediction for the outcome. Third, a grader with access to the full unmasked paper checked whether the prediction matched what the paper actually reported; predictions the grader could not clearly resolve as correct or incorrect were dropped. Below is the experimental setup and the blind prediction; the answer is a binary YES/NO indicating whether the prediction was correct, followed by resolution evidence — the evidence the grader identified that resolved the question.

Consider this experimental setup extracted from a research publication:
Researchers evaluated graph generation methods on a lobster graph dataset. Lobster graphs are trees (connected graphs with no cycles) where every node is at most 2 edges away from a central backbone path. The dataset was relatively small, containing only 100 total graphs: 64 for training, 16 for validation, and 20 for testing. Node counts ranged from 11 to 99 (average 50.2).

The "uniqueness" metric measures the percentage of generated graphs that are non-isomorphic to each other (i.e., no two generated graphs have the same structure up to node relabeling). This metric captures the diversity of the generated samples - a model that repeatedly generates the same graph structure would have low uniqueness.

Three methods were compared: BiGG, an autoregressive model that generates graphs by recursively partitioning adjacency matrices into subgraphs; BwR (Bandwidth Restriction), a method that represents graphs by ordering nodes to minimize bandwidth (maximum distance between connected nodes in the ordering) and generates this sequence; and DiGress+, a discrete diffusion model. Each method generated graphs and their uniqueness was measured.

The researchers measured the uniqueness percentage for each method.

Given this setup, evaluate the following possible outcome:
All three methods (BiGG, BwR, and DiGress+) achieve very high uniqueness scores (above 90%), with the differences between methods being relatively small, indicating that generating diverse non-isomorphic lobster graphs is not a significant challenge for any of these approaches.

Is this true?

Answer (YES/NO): NO